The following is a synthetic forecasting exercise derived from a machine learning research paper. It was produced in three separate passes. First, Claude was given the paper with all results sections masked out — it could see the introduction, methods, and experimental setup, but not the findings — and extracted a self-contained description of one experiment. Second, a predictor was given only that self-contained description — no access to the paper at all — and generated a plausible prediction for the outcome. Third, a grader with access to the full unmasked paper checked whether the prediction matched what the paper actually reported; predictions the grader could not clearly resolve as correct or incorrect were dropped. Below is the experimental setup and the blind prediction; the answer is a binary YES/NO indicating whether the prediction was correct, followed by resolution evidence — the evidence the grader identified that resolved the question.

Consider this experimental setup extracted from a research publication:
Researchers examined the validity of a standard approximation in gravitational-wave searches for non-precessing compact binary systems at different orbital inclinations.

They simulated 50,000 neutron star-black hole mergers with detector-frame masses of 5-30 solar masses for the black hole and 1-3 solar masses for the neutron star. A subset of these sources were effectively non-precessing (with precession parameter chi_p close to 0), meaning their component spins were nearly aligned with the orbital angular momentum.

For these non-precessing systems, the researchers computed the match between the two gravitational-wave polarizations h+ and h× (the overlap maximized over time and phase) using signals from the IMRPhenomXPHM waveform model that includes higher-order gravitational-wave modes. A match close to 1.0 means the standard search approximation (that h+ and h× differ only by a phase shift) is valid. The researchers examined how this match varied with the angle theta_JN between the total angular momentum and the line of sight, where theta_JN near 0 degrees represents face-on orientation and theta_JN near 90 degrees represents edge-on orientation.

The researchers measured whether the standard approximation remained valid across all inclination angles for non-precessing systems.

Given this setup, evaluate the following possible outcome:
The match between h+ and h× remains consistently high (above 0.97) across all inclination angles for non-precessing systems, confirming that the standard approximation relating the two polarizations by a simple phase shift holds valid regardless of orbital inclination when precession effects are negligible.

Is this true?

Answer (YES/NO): NO